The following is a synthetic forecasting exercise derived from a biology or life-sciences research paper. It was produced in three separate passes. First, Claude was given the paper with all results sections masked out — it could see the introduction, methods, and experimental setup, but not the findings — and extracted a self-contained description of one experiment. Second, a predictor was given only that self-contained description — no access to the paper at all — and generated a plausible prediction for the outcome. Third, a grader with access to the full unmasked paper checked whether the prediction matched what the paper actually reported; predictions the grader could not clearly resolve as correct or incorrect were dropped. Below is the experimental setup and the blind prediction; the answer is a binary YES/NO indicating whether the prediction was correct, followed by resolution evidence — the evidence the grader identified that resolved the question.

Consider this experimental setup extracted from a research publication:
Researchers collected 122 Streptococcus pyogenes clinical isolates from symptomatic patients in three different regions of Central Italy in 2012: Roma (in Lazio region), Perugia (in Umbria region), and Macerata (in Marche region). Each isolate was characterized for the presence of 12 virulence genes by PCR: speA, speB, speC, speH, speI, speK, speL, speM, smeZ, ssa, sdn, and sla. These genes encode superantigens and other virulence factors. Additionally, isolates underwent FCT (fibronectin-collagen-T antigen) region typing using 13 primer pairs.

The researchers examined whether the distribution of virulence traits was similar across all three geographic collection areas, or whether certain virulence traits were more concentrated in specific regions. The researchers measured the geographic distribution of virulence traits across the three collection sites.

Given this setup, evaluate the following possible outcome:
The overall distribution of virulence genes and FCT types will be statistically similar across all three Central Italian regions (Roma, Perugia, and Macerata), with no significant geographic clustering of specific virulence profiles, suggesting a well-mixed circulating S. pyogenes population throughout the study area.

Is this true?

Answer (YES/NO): NO